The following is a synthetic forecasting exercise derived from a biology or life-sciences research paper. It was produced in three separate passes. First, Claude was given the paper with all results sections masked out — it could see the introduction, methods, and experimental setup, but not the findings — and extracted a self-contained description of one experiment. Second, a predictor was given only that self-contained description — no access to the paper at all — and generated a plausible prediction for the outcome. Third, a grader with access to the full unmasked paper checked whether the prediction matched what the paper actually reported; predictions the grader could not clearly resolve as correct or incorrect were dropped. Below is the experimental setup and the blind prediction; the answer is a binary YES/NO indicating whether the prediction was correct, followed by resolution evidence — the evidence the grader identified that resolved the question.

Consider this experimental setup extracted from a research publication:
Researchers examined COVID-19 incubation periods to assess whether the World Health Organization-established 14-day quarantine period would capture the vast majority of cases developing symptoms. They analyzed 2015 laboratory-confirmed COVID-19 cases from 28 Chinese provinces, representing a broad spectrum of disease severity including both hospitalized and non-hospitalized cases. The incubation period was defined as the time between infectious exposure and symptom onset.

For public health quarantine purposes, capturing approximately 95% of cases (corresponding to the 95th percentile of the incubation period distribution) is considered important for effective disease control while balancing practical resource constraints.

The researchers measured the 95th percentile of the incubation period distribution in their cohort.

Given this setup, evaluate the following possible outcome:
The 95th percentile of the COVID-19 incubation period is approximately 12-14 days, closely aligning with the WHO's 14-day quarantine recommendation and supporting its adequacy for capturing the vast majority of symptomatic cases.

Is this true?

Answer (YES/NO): NO